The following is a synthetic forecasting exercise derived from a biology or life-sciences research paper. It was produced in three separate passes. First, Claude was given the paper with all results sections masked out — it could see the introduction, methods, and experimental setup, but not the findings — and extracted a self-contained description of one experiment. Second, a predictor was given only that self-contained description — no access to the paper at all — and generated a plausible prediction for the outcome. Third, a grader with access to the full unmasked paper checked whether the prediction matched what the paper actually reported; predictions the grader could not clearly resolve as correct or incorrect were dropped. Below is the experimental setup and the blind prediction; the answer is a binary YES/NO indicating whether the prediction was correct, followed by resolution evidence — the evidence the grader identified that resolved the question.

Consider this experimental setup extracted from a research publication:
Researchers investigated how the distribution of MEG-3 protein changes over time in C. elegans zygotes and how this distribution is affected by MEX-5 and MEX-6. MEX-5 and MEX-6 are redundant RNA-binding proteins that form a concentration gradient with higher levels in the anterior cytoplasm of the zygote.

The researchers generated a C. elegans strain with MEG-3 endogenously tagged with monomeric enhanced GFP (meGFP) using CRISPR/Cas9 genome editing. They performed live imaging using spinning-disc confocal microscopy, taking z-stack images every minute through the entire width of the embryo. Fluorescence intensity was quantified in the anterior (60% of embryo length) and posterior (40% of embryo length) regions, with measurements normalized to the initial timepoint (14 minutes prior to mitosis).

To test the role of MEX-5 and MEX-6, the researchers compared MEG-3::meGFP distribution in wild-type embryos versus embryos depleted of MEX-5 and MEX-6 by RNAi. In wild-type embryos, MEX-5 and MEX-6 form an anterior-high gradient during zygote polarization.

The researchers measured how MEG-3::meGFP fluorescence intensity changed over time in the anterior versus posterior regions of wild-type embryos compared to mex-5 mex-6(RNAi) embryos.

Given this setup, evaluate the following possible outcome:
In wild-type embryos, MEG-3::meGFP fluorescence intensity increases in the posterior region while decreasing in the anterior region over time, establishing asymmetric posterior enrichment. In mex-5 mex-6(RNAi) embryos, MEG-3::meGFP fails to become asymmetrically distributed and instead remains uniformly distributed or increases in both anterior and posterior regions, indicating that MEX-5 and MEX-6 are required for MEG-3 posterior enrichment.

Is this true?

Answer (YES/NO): YES